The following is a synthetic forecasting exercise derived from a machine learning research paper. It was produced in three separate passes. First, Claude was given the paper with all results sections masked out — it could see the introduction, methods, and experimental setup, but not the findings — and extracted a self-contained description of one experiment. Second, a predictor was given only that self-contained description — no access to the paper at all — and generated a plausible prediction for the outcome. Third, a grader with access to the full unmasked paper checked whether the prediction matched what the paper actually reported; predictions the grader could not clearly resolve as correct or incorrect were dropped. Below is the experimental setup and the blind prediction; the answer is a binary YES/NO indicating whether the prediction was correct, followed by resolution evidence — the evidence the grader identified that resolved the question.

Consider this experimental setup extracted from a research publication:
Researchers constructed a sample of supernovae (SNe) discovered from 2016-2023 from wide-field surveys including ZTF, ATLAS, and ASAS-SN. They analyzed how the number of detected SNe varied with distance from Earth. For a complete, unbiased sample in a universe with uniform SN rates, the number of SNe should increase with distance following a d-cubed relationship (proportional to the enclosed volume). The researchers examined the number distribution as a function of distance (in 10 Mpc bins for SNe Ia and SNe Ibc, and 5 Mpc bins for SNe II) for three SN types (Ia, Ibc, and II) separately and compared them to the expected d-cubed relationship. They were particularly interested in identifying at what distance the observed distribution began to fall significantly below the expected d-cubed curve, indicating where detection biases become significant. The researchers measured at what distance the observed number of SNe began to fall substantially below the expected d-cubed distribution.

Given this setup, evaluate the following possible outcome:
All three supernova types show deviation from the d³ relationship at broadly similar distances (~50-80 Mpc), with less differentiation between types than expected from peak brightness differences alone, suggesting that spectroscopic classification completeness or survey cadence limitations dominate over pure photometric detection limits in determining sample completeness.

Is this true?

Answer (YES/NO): NO